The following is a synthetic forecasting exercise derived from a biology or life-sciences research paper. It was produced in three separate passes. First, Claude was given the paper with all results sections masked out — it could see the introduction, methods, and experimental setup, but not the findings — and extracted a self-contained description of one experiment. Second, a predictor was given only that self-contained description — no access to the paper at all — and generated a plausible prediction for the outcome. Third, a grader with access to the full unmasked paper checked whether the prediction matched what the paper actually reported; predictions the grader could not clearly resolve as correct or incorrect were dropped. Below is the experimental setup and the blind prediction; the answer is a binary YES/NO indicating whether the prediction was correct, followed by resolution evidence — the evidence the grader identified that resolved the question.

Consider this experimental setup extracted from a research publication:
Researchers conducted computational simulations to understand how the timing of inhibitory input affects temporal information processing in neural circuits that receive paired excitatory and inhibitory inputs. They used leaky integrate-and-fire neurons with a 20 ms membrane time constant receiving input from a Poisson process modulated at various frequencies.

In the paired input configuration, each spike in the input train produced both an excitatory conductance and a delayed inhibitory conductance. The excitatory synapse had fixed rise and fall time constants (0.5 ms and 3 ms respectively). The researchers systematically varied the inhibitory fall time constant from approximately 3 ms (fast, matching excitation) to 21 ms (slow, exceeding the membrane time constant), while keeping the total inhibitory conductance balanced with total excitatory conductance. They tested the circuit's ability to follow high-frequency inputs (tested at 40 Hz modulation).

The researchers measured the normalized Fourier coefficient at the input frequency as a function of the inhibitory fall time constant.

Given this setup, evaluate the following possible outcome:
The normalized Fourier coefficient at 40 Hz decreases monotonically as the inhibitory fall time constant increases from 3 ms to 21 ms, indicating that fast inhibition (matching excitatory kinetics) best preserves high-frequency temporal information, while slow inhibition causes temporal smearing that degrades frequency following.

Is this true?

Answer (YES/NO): YES